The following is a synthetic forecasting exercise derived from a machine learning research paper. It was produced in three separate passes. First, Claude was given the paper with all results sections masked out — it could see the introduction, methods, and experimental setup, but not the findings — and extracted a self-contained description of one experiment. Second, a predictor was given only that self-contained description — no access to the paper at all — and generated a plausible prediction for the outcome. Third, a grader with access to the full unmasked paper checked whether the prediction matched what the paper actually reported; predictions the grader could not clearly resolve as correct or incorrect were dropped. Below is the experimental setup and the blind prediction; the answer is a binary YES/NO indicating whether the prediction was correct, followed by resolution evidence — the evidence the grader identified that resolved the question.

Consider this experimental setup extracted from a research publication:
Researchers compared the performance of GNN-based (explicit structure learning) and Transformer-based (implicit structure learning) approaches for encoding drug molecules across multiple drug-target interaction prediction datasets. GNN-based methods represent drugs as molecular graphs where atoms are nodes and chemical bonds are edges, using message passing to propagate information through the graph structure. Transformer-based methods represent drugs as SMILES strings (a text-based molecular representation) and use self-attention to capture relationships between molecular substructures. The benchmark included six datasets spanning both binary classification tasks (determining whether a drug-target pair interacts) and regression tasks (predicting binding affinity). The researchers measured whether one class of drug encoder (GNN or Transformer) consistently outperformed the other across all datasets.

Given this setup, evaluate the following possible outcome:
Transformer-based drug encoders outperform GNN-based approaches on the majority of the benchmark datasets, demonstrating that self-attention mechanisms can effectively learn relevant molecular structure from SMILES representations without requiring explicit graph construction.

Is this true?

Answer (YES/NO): NO